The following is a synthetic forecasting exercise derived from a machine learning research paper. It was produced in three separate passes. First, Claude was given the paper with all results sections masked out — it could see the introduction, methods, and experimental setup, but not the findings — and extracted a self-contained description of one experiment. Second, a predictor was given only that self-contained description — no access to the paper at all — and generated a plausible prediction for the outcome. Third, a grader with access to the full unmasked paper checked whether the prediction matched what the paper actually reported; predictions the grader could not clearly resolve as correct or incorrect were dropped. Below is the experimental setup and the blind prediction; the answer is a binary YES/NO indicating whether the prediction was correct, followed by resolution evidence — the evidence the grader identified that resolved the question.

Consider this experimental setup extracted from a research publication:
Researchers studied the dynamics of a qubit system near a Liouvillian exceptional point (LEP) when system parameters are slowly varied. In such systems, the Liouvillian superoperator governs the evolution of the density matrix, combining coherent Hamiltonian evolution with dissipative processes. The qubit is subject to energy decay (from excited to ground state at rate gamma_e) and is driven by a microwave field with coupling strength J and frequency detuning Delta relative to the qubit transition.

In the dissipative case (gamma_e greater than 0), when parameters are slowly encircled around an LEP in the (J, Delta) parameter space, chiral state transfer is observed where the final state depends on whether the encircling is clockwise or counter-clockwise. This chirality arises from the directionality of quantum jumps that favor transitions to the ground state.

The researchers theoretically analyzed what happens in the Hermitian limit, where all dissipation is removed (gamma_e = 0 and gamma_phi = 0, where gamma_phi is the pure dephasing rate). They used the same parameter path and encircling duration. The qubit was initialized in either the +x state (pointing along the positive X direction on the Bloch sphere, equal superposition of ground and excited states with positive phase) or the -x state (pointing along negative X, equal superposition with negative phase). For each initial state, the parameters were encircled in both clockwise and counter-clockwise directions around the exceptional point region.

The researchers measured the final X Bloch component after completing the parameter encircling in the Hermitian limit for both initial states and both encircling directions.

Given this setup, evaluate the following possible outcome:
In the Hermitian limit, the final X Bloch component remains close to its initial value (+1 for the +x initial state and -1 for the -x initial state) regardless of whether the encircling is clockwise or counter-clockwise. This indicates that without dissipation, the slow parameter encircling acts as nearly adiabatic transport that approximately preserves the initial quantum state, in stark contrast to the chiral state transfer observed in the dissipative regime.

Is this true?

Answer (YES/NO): NO